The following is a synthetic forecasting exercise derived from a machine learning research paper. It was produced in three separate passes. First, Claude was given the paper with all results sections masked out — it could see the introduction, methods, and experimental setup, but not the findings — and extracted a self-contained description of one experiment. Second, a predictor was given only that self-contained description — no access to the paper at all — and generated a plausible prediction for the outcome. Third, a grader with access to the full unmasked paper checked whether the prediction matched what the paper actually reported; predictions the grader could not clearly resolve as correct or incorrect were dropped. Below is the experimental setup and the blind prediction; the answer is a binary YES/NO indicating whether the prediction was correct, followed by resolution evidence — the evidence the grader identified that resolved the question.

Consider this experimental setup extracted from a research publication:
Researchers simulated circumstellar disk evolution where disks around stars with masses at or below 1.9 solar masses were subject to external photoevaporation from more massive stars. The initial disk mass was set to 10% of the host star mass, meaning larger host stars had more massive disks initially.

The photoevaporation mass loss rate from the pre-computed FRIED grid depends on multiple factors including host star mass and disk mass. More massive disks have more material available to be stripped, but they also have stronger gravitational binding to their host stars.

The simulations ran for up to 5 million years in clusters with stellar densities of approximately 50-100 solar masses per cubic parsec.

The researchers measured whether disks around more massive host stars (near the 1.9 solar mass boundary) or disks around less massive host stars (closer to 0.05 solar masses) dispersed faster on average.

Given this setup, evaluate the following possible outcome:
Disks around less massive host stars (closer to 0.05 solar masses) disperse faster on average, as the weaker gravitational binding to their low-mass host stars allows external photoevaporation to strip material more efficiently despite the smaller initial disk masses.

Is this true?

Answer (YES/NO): YES